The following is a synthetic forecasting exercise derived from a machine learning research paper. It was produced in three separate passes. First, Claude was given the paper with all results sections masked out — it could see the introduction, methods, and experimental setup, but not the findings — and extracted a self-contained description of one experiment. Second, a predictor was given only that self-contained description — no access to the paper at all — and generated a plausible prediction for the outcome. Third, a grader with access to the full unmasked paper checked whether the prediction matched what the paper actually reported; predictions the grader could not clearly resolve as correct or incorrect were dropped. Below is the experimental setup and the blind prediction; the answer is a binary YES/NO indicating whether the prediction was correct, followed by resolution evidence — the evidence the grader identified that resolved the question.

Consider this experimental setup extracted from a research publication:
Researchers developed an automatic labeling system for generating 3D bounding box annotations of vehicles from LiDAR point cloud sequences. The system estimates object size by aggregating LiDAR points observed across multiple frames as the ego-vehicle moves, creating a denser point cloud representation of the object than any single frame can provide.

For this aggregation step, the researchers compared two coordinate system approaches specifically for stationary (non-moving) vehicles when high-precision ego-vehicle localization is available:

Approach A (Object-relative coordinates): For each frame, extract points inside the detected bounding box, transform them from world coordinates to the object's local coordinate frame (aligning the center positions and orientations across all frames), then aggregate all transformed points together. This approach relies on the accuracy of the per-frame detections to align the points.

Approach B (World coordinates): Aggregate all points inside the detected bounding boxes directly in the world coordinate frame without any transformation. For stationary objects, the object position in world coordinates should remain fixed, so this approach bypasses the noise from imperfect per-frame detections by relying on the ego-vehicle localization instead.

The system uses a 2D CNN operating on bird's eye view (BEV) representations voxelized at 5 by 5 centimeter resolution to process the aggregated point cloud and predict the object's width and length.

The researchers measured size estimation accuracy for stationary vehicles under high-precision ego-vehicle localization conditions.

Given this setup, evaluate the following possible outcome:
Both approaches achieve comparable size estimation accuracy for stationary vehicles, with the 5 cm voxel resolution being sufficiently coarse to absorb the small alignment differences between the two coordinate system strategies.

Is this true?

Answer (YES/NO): NO